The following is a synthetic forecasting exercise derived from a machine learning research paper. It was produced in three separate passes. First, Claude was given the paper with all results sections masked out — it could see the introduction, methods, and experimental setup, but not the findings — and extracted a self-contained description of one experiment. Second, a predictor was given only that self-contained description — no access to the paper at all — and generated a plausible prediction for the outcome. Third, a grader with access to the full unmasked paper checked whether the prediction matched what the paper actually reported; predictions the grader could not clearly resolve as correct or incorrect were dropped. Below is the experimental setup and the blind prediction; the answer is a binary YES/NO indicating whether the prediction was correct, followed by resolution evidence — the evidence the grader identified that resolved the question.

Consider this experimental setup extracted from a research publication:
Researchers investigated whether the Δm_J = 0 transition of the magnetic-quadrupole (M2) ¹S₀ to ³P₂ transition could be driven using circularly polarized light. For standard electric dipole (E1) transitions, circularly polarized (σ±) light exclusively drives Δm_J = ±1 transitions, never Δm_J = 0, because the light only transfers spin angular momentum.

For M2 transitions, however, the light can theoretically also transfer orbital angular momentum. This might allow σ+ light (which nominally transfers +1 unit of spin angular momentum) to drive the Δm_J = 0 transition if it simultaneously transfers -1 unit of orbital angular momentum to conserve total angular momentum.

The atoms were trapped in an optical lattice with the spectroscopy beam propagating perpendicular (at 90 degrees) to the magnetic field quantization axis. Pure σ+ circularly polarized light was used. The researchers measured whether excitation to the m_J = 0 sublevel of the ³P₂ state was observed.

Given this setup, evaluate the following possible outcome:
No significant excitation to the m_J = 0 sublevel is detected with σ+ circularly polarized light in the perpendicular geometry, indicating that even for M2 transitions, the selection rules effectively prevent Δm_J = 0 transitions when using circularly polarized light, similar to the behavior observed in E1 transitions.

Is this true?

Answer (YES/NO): YES